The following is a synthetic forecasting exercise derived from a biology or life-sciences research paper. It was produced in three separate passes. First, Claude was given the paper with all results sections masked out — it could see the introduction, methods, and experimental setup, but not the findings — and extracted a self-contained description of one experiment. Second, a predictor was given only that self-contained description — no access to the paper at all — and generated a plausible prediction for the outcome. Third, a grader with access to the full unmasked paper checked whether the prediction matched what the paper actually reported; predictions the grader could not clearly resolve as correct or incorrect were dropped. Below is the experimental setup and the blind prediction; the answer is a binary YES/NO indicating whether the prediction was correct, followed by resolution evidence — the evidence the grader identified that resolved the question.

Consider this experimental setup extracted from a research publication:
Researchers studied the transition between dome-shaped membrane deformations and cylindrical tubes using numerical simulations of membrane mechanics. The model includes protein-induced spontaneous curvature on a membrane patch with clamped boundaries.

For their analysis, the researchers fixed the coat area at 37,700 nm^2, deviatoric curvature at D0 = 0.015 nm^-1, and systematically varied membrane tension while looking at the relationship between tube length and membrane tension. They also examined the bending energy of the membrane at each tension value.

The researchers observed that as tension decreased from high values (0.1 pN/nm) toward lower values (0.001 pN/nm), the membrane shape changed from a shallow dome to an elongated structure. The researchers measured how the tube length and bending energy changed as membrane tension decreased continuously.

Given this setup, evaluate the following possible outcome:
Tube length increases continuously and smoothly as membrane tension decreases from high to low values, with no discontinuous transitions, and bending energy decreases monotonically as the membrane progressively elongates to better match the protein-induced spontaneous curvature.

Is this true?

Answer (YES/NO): NO